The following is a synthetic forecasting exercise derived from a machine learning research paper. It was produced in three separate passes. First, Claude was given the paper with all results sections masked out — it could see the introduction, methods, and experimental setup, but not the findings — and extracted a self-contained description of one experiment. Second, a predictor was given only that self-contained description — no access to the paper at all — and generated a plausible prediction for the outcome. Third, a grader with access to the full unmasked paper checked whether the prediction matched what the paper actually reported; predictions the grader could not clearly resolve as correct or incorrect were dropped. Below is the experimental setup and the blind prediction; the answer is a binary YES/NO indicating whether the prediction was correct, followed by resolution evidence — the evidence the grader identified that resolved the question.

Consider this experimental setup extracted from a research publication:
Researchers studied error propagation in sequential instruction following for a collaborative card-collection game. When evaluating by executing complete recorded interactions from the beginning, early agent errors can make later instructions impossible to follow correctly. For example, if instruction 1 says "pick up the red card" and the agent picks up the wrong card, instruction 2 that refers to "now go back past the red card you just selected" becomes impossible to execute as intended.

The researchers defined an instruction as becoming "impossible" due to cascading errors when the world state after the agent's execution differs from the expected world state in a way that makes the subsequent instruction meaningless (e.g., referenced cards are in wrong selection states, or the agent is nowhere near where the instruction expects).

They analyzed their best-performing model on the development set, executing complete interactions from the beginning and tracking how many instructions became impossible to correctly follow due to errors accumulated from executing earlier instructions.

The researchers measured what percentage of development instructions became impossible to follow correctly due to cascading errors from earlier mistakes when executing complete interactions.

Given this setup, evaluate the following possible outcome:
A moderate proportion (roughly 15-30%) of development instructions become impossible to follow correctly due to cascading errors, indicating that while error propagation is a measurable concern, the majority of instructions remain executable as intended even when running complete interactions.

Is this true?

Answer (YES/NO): NO